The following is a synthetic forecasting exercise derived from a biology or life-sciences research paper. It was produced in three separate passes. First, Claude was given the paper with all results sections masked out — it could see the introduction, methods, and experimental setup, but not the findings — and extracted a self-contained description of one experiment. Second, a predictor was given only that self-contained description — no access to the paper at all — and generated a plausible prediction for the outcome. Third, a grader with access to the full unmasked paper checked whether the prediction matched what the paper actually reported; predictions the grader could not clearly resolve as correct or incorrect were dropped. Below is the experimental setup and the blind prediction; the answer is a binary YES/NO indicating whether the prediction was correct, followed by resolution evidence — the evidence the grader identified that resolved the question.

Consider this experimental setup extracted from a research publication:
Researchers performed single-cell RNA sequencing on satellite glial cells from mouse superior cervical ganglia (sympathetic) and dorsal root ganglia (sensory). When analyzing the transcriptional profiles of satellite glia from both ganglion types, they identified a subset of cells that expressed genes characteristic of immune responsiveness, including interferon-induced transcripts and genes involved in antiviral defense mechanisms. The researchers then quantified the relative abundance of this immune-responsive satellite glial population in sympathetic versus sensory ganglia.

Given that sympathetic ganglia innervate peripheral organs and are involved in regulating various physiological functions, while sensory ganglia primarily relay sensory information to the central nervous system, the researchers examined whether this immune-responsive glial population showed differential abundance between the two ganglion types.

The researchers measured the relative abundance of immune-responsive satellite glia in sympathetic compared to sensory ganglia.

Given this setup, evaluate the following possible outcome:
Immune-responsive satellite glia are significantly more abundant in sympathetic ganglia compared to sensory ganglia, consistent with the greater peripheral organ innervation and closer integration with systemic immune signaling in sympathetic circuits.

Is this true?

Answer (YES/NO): YES